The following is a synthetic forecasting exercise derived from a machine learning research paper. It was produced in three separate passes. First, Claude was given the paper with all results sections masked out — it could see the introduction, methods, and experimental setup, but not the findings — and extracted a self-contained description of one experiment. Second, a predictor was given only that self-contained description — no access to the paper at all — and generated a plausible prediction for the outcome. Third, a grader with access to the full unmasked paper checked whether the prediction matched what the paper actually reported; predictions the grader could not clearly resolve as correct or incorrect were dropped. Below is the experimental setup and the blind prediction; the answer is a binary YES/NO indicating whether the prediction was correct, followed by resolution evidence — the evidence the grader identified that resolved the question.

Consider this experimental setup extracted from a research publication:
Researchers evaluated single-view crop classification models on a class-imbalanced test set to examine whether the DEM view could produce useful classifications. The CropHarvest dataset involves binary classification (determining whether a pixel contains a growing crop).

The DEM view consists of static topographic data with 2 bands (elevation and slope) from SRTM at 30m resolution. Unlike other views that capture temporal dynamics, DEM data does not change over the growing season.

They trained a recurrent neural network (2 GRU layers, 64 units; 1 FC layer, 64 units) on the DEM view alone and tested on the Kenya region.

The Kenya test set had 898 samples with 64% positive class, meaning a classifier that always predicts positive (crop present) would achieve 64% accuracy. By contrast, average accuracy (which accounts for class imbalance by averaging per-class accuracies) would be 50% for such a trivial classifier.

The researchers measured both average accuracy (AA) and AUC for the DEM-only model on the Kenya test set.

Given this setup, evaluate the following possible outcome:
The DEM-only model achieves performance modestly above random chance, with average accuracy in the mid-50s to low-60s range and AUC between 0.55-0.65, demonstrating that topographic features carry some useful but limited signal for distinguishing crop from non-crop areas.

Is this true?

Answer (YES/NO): NO